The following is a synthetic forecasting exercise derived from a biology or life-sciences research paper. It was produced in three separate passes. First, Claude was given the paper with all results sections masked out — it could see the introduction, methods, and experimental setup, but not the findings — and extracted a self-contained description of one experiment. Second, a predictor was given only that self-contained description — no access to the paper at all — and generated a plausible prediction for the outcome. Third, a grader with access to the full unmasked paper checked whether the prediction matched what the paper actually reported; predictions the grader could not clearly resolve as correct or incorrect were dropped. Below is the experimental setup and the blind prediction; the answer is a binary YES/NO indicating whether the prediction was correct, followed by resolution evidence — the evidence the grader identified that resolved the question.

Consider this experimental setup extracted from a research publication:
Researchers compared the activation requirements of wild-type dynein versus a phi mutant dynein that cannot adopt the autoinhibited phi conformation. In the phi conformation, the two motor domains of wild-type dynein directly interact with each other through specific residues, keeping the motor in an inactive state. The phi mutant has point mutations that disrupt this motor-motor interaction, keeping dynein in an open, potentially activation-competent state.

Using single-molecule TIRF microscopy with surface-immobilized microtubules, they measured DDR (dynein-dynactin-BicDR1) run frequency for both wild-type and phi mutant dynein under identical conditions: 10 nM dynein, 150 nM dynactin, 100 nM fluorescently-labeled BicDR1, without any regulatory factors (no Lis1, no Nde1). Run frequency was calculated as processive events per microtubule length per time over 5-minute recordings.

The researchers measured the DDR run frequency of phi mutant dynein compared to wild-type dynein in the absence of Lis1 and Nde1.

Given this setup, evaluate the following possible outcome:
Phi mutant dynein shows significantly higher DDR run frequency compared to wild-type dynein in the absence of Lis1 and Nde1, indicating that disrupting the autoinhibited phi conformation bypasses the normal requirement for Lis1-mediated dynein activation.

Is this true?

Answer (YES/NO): YES